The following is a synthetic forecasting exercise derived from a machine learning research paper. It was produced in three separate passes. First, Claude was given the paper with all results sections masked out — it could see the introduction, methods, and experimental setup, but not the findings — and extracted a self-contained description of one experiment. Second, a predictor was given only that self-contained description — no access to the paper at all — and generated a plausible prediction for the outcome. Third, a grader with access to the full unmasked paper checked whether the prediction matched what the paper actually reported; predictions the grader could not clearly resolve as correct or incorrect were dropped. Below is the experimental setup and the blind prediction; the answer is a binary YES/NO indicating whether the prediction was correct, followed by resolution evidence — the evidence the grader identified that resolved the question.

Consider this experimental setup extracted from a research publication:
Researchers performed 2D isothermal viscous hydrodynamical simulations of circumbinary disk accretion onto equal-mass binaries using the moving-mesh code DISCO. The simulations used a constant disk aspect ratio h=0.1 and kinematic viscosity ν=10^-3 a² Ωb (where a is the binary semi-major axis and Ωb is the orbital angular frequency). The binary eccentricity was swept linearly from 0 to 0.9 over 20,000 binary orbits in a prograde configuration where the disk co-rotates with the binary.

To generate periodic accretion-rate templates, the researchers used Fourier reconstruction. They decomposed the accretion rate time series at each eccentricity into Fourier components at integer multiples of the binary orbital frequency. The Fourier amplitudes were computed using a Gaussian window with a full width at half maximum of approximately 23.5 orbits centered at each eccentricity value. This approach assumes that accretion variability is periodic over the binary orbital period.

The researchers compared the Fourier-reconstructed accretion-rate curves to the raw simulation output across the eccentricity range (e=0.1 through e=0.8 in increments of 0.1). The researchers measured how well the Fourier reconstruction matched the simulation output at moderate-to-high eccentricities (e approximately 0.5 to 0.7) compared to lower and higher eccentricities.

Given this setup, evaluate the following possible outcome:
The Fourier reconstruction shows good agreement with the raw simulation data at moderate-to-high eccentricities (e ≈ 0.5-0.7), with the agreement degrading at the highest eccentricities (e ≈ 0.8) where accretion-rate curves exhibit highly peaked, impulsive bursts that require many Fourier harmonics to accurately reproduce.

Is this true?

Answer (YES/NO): NO